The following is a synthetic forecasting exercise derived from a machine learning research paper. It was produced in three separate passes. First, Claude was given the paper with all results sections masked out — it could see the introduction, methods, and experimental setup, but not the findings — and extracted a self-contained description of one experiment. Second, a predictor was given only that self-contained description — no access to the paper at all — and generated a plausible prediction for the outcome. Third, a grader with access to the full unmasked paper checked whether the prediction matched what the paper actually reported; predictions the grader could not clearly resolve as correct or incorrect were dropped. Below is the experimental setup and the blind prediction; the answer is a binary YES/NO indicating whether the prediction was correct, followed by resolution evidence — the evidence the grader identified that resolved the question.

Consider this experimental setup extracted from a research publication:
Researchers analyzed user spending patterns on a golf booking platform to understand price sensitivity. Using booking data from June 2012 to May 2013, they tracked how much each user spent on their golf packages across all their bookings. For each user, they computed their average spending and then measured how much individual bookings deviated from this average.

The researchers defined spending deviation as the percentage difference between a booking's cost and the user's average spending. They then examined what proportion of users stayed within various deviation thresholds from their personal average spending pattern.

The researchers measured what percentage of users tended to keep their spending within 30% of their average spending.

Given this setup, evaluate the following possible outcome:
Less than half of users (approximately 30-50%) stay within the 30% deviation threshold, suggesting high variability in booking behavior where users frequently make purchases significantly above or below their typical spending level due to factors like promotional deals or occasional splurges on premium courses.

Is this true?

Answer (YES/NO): NO